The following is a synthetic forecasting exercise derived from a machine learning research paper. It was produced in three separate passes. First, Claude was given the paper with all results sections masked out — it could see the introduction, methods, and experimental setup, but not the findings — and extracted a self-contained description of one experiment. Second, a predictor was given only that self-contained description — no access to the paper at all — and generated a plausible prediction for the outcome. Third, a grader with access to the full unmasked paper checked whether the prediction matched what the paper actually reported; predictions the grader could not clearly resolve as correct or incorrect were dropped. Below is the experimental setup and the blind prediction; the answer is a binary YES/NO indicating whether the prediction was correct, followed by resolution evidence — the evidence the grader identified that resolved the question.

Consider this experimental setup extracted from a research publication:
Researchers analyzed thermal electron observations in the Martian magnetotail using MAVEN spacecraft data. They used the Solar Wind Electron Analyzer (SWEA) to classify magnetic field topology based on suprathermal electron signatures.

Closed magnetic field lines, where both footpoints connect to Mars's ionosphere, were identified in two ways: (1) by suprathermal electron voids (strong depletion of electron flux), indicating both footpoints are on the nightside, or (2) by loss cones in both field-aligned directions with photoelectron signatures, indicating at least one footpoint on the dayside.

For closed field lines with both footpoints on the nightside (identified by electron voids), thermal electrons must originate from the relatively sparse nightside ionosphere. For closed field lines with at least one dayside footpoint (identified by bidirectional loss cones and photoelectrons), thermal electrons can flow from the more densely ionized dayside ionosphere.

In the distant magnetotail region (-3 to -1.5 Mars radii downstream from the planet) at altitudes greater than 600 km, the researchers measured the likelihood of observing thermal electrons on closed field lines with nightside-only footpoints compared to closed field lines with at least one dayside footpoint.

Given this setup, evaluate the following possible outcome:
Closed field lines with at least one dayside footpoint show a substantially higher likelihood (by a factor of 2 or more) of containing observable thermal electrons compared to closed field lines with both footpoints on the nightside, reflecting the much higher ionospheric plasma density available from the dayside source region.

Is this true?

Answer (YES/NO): NO